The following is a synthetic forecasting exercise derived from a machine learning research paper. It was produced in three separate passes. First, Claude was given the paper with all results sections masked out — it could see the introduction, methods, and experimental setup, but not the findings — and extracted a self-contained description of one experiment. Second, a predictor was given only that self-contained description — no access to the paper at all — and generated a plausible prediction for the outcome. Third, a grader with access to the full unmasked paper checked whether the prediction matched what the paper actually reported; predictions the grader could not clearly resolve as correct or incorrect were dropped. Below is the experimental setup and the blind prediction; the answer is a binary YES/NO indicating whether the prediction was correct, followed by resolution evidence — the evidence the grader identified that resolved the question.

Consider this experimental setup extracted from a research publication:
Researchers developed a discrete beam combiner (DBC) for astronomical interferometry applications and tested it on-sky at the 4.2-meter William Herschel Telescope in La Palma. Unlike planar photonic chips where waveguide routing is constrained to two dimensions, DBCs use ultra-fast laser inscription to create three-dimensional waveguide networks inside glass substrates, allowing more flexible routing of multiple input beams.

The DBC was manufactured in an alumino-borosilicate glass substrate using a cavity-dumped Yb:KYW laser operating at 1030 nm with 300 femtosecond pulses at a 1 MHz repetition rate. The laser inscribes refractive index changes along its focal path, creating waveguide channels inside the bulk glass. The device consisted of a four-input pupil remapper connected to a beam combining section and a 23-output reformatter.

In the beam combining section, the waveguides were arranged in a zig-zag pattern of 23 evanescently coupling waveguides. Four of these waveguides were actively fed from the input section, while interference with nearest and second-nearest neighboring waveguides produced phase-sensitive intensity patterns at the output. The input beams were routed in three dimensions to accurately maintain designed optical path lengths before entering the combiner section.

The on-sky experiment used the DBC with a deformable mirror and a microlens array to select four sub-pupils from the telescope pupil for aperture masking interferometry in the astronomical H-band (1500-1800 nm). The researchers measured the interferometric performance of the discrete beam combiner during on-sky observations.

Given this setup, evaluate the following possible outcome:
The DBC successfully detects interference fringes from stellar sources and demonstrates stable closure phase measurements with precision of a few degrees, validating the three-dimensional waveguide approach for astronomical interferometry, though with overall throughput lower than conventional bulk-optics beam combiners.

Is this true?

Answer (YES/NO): NO